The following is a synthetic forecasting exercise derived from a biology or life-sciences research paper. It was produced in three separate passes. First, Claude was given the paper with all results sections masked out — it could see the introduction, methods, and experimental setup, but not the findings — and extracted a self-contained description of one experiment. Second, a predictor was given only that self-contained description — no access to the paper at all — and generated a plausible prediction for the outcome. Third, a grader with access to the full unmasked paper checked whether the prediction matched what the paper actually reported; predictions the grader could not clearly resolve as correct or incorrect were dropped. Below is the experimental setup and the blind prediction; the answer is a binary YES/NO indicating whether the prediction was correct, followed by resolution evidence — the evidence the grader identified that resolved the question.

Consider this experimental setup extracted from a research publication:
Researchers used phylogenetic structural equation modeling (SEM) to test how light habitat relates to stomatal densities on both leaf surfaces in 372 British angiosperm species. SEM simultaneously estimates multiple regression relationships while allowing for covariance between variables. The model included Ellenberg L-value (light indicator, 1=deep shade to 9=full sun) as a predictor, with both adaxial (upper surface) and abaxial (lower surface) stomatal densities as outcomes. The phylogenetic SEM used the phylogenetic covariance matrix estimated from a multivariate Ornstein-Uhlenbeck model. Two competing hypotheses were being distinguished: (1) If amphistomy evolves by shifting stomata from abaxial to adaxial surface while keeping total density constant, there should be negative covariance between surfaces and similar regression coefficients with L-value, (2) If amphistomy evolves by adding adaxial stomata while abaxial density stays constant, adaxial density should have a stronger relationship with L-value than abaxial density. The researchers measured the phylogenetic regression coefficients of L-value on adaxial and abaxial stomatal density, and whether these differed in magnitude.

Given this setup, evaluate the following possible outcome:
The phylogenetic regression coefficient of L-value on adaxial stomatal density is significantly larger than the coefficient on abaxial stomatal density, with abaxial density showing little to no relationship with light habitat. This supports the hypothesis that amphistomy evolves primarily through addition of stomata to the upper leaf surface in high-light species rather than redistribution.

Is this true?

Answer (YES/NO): NO